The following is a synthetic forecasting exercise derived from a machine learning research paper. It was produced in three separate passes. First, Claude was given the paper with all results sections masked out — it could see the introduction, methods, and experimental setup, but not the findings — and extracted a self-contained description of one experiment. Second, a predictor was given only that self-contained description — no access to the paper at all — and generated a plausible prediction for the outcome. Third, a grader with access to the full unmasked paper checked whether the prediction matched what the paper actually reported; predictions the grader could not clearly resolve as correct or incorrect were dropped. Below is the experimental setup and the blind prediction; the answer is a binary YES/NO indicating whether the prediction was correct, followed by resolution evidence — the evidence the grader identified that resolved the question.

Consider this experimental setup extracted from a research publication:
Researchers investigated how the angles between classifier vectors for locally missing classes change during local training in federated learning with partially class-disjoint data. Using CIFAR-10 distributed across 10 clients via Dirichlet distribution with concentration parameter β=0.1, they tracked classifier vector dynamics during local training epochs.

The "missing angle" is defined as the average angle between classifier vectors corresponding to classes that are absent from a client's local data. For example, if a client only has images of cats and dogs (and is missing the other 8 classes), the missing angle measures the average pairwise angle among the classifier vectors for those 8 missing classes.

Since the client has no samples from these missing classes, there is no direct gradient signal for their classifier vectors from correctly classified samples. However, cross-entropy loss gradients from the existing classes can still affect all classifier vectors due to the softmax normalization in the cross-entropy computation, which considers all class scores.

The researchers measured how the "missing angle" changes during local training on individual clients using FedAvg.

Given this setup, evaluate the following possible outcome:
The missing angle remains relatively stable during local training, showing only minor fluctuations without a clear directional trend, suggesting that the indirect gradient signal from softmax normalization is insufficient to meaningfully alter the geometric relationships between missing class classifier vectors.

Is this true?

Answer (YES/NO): NO